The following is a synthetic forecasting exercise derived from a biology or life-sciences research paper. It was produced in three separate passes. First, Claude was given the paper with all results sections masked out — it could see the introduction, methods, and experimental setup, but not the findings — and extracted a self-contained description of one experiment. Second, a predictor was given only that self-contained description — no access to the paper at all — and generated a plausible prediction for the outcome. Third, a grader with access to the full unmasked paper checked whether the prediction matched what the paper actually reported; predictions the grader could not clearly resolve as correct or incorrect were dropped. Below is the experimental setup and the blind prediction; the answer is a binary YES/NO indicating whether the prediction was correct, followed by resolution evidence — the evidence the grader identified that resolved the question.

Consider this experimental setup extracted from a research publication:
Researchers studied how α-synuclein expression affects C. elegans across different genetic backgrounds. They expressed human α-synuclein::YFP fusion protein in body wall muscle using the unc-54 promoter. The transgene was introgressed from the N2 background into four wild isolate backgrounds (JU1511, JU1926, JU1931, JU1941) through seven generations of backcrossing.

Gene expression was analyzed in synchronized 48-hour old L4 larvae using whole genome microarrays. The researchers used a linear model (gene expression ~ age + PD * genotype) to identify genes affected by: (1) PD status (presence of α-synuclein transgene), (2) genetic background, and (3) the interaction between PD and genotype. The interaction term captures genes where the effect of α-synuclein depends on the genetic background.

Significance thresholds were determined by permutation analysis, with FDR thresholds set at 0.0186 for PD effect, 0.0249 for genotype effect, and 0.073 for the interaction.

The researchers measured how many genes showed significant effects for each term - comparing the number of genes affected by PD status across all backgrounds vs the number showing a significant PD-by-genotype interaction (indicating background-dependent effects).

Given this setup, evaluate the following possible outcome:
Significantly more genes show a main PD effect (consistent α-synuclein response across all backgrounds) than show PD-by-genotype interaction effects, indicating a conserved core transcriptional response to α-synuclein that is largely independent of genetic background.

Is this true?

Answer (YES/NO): YES